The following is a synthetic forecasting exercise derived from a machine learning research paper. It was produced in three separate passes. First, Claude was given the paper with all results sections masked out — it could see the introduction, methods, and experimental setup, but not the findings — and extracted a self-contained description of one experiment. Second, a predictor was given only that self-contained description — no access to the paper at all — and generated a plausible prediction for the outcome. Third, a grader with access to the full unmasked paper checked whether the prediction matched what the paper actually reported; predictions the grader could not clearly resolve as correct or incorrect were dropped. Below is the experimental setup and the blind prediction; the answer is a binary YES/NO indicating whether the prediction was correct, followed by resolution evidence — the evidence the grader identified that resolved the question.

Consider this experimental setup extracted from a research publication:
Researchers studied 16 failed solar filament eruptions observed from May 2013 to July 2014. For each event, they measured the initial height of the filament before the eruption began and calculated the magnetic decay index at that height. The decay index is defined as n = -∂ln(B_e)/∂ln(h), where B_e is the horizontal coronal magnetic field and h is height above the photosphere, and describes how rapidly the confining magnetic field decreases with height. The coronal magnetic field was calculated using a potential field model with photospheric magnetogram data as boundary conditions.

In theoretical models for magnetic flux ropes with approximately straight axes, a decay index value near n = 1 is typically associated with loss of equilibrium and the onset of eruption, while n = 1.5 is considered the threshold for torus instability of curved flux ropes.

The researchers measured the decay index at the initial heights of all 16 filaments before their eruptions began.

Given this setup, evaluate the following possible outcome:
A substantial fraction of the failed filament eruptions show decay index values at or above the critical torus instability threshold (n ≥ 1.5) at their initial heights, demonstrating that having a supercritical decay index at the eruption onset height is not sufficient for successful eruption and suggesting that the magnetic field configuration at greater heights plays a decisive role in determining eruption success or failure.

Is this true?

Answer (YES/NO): NO